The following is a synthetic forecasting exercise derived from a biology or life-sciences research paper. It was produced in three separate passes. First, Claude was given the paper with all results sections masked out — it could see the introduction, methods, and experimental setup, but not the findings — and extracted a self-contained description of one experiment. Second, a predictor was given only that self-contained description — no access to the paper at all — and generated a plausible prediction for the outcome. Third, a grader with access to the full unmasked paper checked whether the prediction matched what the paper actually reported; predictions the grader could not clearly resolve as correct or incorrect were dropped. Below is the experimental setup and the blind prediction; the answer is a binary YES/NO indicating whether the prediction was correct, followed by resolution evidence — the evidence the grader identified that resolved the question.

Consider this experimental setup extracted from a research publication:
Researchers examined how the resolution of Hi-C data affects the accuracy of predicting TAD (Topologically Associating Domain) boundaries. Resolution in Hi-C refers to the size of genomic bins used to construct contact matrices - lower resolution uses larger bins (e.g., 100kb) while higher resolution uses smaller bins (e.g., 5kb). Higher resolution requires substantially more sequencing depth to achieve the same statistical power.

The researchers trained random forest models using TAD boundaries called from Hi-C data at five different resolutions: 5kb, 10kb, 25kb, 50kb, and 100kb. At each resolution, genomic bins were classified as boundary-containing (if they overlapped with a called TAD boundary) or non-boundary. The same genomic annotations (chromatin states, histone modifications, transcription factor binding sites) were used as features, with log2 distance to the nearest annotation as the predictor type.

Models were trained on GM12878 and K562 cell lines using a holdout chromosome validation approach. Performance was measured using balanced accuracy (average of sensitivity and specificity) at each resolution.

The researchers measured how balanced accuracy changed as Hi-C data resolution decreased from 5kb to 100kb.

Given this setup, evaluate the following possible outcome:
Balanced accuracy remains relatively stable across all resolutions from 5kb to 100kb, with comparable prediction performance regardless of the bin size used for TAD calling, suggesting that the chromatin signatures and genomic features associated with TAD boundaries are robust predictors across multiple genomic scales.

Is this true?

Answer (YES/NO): NO